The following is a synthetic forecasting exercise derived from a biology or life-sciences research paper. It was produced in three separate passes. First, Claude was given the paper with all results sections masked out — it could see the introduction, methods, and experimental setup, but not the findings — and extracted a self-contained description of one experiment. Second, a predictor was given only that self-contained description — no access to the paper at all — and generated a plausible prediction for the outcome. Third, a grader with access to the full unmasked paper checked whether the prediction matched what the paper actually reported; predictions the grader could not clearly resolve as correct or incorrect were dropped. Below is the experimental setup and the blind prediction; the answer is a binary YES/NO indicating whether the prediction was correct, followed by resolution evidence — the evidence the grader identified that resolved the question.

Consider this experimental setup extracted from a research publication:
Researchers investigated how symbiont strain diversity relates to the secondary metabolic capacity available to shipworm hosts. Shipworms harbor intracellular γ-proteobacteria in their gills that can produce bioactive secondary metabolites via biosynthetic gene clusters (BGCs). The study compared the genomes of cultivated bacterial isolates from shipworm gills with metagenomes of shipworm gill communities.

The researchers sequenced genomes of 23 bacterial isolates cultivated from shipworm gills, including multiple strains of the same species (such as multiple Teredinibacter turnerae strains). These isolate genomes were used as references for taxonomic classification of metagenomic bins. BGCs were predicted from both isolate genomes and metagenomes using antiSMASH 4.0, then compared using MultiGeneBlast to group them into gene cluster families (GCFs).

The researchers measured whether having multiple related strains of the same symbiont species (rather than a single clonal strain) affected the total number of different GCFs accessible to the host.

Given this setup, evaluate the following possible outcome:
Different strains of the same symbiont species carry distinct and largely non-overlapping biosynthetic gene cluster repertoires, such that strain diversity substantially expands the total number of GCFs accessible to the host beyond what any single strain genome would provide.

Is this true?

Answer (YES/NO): YES